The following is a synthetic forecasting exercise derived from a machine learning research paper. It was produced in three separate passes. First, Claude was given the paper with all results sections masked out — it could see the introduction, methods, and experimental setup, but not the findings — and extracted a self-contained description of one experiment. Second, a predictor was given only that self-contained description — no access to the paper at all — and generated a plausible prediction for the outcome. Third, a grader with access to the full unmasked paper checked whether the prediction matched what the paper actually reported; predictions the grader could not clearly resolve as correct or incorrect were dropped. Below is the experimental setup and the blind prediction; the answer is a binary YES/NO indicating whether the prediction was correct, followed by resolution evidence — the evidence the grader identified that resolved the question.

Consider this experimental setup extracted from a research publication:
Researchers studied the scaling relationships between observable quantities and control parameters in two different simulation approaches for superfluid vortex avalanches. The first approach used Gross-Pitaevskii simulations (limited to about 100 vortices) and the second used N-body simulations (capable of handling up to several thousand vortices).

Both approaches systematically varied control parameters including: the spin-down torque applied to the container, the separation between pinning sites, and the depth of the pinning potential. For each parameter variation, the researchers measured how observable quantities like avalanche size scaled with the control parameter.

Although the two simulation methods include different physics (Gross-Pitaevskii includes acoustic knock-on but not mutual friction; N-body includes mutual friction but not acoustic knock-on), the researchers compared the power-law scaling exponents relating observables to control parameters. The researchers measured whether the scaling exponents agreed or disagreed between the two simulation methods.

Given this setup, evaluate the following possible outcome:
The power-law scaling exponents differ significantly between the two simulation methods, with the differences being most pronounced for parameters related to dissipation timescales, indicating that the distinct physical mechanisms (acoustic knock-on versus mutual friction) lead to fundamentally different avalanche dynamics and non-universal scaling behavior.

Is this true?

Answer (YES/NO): NO